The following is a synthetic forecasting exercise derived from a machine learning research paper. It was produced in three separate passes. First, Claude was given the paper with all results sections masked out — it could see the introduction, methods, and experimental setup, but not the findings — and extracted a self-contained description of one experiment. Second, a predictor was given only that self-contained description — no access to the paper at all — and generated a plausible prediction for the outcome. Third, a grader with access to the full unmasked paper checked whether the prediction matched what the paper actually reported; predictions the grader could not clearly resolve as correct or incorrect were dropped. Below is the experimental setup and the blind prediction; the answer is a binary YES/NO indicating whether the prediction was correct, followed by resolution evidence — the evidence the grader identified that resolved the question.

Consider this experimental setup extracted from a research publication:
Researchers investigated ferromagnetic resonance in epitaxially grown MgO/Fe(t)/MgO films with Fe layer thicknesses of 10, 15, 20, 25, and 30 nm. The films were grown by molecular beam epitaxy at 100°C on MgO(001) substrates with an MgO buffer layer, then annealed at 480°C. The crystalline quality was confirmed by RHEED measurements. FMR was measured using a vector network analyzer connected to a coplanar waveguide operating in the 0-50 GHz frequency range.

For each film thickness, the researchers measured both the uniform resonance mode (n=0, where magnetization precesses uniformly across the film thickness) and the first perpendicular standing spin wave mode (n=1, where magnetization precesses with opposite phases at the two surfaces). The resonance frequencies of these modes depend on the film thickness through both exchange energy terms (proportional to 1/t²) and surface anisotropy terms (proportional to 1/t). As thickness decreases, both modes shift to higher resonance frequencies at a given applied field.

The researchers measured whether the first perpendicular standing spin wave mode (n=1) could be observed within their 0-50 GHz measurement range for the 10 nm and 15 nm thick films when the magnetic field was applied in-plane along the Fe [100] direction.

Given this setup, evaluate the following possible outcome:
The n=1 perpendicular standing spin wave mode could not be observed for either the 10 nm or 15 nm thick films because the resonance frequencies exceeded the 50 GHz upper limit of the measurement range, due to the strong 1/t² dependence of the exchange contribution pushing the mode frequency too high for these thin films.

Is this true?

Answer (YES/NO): YES